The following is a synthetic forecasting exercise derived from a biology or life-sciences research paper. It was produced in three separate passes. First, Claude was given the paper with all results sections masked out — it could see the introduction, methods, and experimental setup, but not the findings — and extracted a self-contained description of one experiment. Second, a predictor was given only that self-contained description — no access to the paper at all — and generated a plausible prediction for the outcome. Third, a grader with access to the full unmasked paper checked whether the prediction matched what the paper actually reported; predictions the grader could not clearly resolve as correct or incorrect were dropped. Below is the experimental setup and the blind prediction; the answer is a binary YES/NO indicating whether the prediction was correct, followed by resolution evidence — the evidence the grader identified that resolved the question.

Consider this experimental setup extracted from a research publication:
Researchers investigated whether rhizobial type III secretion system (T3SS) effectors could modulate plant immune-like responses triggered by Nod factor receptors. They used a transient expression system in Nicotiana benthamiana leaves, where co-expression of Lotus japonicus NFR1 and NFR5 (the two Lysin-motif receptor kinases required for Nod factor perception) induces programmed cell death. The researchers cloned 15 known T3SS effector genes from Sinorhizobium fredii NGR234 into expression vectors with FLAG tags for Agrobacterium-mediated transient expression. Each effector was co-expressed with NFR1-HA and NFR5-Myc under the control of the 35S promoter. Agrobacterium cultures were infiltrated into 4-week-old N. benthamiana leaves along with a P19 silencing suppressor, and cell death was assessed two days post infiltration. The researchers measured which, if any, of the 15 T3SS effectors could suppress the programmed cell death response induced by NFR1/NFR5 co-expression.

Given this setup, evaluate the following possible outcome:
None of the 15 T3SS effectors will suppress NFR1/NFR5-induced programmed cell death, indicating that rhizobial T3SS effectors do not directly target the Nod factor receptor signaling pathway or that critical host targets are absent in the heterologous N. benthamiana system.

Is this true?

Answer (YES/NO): NO